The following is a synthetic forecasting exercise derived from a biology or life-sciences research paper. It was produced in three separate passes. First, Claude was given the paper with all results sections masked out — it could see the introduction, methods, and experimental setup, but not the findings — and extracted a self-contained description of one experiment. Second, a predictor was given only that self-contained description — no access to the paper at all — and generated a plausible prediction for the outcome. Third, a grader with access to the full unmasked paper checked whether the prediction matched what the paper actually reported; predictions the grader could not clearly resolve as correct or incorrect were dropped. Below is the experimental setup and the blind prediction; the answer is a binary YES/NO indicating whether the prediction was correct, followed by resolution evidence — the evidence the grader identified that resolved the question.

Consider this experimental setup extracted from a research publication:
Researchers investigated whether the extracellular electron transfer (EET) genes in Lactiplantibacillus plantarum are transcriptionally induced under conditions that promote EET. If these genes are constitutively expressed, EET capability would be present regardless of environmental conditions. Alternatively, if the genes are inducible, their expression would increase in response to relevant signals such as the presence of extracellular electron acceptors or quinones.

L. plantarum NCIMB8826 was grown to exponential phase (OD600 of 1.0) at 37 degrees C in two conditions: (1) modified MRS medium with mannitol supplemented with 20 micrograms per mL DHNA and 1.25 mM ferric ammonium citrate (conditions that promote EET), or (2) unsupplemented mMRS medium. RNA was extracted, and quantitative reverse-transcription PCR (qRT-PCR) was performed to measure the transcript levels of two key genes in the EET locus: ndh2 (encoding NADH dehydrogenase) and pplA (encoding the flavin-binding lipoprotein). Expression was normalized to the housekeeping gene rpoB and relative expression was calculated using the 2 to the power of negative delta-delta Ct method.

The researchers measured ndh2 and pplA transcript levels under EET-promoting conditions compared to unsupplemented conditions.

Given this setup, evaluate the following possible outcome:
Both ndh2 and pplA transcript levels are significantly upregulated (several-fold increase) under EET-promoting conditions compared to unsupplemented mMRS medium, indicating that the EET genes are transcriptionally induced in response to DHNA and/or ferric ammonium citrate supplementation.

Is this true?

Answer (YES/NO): NO